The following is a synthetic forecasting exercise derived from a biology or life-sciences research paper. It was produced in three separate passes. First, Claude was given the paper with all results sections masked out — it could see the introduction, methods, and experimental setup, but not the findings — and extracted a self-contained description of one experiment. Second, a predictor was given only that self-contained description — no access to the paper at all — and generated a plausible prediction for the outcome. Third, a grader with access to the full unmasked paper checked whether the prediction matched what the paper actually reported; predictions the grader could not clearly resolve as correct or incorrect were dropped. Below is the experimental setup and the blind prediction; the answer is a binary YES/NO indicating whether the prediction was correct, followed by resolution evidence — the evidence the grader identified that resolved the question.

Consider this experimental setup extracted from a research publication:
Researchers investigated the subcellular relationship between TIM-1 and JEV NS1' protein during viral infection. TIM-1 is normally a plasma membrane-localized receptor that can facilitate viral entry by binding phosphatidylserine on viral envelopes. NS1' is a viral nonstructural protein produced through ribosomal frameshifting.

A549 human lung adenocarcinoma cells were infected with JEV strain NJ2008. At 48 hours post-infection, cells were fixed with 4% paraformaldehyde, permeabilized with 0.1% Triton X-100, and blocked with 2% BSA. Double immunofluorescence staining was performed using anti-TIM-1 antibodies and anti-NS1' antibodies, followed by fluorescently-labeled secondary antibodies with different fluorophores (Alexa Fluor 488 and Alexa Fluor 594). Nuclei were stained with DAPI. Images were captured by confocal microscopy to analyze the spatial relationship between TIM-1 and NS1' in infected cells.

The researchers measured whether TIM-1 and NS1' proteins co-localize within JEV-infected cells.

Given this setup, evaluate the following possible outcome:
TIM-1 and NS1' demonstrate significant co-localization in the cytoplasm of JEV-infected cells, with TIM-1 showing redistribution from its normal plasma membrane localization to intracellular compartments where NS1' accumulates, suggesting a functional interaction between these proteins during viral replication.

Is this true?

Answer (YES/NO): YES